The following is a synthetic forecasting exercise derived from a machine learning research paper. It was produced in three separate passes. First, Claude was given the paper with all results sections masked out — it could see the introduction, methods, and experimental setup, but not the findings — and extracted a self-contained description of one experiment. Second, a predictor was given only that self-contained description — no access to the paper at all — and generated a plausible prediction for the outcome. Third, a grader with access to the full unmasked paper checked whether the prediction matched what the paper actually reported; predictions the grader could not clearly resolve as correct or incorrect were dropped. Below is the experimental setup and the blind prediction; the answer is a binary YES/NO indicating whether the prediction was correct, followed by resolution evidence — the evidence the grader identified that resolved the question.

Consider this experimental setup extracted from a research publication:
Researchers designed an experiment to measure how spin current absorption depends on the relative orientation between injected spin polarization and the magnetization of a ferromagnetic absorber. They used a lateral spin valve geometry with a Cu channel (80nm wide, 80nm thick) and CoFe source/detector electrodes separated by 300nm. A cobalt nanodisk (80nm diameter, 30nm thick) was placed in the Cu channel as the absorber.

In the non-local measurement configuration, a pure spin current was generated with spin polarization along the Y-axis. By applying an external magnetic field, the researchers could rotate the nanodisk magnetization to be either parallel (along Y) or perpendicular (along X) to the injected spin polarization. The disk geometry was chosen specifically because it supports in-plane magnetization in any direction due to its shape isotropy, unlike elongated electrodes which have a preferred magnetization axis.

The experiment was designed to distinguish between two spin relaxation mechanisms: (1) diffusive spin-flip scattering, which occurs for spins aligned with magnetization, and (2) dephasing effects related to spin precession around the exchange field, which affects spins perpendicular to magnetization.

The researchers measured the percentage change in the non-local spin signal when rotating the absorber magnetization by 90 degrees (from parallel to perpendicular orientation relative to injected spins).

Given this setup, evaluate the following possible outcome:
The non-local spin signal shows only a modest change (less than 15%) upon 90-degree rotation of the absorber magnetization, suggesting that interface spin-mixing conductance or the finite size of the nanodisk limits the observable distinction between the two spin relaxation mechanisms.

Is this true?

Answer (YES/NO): NO